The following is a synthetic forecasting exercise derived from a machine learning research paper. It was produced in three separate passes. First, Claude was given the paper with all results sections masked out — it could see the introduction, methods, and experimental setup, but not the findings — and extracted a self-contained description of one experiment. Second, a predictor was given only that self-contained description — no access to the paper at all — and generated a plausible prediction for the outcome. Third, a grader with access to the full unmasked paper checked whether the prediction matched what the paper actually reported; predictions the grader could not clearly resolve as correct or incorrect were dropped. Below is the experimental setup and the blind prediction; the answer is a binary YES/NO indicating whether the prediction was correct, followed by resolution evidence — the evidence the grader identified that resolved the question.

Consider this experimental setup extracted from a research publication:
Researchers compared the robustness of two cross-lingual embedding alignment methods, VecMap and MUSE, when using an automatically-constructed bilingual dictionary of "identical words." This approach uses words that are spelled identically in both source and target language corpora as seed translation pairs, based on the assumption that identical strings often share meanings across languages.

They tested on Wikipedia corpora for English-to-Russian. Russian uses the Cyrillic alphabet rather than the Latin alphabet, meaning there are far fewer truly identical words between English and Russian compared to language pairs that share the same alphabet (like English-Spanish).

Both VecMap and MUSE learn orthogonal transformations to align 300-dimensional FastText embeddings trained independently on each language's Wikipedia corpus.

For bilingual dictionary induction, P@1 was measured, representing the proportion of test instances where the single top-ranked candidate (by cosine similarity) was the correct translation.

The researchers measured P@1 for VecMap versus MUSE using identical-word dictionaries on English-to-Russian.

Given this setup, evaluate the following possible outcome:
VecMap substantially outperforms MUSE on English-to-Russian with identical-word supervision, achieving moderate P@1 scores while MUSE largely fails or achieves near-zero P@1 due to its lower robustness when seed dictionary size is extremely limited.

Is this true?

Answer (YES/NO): NO